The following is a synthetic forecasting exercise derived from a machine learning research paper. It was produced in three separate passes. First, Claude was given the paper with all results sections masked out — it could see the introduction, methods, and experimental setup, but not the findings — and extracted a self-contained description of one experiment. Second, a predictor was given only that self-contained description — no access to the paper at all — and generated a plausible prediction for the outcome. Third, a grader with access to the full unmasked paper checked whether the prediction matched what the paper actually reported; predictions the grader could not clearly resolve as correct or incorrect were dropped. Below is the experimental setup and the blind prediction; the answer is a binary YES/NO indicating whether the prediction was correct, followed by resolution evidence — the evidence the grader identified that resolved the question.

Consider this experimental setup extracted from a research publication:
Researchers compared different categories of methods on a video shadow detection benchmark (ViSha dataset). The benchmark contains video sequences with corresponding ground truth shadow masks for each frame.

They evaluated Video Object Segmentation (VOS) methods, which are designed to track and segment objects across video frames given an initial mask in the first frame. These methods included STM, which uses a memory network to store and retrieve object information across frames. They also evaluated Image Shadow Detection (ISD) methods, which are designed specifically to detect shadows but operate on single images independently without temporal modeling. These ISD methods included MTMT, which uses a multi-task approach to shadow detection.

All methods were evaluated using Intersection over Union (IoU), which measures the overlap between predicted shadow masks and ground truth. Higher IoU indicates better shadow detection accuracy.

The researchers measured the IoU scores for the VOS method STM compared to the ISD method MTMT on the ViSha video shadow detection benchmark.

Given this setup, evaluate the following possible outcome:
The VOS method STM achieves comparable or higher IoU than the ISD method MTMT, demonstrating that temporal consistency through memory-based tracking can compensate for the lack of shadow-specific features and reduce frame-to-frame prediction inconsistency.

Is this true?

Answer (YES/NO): NO